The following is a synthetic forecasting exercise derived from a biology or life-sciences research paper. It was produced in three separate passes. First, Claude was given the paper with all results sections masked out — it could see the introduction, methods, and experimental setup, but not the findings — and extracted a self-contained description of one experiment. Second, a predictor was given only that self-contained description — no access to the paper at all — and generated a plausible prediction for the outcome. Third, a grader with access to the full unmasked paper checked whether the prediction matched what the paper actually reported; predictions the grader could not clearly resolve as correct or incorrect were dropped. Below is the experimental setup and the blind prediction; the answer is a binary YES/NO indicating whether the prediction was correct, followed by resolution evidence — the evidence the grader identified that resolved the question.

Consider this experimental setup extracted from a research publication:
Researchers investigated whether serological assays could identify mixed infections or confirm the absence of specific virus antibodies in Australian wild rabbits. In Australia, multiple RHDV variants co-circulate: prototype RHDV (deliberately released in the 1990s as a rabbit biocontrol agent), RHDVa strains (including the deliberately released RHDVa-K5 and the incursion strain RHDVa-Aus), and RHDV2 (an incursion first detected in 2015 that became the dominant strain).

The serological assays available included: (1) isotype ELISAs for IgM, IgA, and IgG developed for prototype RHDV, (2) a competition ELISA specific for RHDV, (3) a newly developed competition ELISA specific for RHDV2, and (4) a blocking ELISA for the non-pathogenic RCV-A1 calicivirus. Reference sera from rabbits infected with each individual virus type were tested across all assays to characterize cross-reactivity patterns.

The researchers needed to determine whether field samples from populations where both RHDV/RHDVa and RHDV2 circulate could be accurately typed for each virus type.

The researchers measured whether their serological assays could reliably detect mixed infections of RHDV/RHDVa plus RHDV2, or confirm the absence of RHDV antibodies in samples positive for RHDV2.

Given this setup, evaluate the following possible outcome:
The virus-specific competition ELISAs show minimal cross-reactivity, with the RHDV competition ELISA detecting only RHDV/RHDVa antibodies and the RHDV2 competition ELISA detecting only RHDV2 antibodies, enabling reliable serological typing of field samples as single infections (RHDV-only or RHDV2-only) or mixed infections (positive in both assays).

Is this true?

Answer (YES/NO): NO